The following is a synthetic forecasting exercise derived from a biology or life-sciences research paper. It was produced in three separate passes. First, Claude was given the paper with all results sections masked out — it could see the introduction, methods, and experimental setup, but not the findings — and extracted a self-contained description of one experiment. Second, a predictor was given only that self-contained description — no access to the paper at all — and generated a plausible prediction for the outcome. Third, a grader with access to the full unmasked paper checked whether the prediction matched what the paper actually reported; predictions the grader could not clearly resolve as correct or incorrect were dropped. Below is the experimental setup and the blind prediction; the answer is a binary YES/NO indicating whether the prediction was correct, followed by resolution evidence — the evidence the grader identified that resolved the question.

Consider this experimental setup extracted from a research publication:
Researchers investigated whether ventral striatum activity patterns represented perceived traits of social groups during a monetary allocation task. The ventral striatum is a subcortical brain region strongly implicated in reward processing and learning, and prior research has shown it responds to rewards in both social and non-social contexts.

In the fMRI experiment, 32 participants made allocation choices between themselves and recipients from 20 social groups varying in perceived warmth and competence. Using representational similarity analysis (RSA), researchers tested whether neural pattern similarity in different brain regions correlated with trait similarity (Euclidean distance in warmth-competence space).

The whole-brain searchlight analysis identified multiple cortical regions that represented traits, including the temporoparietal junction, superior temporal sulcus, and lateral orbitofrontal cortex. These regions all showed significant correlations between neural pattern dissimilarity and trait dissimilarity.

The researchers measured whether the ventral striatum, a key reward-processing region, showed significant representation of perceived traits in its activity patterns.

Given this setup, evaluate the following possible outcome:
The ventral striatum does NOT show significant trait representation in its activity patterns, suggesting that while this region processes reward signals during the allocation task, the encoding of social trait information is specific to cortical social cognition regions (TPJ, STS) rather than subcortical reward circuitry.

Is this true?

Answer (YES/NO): YES